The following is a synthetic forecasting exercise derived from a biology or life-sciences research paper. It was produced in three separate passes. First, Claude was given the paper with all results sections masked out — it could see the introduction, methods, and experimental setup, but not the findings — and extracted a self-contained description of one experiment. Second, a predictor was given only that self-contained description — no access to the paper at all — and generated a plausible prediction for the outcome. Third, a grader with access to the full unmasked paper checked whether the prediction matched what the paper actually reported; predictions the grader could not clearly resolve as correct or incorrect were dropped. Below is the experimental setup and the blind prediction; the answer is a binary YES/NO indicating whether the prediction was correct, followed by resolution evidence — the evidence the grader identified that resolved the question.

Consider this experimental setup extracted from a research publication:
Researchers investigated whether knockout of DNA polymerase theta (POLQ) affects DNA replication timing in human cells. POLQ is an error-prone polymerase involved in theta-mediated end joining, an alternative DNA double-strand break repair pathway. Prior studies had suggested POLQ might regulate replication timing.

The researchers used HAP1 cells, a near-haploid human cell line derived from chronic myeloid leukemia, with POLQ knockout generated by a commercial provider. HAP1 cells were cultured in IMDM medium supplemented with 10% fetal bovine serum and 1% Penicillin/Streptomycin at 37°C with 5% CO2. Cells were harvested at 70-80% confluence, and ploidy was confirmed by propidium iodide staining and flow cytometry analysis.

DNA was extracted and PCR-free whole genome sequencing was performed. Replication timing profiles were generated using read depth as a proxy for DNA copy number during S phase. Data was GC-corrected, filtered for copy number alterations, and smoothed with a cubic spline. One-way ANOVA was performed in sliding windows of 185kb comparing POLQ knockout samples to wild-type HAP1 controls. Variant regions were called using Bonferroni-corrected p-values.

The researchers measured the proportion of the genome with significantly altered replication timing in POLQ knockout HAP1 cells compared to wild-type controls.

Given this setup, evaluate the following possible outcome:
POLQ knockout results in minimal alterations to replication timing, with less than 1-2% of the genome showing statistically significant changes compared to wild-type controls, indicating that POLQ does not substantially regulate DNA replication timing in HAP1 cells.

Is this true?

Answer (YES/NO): YES